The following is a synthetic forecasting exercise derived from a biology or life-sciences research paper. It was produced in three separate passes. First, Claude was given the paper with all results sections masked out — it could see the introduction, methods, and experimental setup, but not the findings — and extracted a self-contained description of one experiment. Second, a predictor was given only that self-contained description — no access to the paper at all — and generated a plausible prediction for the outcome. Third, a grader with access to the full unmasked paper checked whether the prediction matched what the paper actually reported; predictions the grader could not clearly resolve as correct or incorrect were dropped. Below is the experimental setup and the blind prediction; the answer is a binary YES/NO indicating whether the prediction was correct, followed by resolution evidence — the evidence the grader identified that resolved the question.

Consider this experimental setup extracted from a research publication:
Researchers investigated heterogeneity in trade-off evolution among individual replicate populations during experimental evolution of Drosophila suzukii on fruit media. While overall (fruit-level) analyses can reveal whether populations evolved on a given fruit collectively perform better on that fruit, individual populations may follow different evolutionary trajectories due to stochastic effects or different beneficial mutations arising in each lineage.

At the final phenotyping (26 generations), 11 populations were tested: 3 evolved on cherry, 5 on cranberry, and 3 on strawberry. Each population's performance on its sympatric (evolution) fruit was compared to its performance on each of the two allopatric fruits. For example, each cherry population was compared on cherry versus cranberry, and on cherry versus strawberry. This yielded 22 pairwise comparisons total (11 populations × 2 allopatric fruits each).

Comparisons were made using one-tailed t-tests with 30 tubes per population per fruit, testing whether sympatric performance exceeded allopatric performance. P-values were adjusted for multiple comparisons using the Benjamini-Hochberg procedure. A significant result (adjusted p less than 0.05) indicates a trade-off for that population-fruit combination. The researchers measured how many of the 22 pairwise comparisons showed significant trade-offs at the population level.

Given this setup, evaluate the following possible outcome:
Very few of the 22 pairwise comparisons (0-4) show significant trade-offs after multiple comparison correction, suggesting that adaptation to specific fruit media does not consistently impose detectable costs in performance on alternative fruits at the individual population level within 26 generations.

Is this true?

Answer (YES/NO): NO